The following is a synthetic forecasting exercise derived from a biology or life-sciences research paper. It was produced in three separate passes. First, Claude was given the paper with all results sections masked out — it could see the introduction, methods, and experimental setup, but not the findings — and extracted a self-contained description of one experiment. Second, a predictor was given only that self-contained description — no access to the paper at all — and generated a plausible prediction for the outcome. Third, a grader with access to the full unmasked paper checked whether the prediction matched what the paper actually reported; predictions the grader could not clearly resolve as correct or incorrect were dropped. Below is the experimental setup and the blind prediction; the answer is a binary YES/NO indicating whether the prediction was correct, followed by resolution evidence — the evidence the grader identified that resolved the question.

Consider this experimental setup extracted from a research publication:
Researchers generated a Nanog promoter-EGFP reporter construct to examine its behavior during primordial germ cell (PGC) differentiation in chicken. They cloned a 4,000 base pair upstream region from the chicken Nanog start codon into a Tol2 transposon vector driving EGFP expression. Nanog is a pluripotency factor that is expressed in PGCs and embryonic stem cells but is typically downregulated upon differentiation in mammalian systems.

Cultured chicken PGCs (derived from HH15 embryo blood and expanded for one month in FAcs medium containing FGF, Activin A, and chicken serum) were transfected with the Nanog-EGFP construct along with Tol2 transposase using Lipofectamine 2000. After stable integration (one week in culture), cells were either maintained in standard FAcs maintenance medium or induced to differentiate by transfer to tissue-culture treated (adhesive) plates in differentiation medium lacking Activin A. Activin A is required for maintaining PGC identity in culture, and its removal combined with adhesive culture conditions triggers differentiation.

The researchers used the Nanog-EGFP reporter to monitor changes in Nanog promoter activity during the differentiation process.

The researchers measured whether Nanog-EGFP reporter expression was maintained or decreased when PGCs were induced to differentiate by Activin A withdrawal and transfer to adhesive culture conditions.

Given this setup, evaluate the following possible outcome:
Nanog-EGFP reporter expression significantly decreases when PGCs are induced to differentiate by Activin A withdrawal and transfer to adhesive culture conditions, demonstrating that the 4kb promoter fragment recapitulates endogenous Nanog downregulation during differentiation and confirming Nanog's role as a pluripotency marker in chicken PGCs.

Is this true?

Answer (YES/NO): YES